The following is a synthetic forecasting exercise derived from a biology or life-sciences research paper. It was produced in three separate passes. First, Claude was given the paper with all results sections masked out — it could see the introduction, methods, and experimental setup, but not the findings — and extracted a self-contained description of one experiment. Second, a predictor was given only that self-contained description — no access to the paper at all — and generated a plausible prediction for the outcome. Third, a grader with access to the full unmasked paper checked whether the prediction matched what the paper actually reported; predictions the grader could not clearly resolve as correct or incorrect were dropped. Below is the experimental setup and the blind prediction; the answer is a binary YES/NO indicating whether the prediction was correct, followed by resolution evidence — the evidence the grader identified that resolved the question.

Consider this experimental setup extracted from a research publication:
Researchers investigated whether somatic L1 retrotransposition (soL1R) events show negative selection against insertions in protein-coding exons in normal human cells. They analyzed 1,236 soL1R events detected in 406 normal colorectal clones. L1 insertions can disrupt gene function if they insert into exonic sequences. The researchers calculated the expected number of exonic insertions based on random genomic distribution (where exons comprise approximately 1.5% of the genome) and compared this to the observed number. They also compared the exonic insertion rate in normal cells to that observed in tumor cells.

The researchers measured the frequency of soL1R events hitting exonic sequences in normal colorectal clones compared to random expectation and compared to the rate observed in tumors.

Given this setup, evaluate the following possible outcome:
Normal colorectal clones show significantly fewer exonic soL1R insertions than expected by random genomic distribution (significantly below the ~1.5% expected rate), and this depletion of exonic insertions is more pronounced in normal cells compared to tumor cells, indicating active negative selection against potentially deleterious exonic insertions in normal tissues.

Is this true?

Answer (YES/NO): YES